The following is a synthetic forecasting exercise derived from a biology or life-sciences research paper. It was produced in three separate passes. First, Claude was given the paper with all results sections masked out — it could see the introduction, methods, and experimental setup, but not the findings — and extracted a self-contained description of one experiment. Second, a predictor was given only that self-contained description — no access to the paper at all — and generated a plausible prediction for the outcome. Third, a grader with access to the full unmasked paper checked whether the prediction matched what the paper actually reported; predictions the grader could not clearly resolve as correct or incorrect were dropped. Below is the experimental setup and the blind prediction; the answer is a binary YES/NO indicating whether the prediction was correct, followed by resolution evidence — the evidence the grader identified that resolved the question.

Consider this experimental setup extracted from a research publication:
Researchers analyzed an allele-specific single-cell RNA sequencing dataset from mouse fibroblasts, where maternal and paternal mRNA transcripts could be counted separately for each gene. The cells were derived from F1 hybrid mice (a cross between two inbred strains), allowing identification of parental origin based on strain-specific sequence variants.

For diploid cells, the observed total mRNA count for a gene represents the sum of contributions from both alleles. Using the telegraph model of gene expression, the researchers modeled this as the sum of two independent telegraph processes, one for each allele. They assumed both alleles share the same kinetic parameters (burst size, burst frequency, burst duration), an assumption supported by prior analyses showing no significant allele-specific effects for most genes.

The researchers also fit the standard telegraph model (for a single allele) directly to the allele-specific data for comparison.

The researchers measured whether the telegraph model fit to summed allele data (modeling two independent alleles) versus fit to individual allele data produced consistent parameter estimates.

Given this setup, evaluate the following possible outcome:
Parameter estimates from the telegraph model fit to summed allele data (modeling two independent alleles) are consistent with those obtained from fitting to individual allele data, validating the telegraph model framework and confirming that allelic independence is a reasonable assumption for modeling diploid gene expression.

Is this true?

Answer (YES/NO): YES